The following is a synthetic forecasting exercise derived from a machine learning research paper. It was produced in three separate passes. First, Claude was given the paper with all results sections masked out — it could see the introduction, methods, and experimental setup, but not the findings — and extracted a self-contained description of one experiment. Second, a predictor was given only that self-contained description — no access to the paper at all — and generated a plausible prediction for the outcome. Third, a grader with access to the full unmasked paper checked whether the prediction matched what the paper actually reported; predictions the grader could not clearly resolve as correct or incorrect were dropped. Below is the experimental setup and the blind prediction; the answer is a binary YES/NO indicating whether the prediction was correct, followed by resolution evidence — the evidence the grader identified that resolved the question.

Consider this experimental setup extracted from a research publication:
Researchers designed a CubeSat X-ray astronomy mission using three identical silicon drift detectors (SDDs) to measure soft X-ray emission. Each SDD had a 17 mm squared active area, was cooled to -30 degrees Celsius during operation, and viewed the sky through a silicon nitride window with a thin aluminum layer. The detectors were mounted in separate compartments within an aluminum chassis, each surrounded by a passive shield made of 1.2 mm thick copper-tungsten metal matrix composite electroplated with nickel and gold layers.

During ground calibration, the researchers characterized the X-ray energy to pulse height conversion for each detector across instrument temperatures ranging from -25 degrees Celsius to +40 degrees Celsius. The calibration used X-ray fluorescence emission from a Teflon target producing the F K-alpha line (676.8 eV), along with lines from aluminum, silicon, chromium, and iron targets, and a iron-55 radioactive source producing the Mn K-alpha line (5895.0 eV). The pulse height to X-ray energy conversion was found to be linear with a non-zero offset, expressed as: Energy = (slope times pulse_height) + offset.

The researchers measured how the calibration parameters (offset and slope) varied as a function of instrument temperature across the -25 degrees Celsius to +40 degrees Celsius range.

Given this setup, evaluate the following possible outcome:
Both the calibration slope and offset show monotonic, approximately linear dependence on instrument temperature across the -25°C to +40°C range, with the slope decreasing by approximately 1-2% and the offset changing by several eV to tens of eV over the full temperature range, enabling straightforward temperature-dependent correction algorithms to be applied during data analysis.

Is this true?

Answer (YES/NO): NO